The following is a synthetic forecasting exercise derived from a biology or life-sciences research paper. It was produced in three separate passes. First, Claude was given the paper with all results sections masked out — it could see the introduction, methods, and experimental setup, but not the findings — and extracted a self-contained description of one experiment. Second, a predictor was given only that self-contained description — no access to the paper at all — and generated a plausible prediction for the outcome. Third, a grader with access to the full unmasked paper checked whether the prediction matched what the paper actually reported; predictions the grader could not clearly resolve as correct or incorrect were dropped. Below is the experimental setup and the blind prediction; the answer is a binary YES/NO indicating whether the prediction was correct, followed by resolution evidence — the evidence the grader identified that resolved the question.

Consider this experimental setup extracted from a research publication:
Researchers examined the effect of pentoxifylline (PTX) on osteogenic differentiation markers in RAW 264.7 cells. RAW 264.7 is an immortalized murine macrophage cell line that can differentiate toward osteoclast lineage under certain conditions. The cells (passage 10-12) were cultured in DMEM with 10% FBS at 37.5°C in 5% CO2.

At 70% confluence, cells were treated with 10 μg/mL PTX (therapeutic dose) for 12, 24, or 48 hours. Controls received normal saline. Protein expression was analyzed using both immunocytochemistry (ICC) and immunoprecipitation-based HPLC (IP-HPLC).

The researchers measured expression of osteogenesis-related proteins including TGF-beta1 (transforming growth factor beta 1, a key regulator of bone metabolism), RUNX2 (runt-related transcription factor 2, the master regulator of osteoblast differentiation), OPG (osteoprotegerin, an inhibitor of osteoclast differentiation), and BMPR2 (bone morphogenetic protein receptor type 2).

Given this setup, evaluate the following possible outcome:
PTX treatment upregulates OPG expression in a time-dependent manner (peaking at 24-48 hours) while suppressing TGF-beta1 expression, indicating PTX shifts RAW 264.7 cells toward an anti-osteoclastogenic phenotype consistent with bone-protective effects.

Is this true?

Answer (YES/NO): NO